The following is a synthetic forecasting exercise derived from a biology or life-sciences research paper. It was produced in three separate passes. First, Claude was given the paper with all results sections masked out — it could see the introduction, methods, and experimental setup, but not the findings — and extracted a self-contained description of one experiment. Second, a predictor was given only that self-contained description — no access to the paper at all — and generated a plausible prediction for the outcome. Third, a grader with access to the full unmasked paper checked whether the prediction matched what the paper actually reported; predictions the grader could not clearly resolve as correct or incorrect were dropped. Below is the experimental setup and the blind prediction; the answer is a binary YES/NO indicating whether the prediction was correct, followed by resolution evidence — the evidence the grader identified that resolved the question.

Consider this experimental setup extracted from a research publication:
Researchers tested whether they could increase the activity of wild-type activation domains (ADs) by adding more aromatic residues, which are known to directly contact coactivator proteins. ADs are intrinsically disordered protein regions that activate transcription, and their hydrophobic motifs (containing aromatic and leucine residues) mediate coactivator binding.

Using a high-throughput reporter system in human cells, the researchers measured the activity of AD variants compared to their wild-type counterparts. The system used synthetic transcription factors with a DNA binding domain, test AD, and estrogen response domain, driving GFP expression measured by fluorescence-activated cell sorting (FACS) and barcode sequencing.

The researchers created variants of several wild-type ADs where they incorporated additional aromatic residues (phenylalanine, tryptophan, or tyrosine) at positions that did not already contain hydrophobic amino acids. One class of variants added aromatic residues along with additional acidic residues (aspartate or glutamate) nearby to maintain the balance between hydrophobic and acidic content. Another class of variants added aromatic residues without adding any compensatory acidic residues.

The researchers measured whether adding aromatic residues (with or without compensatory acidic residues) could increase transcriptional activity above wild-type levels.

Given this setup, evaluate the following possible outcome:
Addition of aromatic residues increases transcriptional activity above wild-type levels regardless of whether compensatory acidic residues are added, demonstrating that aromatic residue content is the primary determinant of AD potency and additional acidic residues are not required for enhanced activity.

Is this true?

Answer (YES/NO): NO